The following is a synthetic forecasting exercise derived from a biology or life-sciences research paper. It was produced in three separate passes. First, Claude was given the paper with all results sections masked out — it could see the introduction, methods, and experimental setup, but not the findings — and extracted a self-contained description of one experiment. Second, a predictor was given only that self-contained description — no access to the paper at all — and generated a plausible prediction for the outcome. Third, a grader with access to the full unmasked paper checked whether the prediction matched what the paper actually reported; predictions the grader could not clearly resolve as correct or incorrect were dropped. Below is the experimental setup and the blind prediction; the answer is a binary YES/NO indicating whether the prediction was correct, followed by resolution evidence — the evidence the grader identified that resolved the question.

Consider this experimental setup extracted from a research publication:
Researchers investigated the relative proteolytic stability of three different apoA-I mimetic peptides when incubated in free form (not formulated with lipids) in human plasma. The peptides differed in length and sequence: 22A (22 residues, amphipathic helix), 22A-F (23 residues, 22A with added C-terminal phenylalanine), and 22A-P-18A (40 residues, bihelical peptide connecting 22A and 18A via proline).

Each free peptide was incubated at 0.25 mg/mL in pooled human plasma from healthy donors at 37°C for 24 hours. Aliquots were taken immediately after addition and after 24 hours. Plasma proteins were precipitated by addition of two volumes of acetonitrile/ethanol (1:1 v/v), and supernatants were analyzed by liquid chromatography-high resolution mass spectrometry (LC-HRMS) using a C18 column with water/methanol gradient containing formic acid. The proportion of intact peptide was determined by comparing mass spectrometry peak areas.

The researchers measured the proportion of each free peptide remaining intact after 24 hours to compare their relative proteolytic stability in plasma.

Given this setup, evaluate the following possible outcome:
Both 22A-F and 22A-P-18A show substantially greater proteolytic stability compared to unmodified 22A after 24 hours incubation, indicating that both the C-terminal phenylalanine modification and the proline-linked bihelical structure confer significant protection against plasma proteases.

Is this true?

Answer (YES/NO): NO